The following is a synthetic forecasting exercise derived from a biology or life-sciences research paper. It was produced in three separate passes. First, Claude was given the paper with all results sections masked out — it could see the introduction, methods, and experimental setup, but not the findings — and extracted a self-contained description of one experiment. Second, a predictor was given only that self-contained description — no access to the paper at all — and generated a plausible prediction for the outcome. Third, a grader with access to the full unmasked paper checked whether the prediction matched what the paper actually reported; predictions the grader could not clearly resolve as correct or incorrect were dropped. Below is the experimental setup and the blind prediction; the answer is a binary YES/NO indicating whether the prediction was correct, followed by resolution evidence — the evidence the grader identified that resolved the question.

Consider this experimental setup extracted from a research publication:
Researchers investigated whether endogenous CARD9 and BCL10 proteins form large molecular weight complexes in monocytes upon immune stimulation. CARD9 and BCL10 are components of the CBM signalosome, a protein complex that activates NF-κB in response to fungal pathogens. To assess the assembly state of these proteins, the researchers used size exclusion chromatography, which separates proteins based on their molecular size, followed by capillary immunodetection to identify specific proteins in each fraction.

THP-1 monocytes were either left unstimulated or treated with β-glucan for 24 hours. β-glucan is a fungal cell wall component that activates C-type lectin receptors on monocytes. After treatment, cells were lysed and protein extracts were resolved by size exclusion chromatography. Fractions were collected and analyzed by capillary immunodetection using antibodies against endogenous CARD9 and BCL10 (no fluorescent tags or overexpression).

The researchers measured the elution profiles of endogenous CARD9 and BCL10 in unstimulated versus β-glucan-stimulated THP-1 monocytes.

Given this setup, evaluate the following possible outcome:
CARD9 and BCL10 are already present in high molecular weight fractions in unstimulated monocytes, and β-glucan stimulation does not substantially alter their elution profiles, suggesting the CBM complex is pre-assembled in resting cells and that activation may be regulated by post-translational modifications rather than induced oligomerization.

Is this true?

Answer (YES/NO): NO